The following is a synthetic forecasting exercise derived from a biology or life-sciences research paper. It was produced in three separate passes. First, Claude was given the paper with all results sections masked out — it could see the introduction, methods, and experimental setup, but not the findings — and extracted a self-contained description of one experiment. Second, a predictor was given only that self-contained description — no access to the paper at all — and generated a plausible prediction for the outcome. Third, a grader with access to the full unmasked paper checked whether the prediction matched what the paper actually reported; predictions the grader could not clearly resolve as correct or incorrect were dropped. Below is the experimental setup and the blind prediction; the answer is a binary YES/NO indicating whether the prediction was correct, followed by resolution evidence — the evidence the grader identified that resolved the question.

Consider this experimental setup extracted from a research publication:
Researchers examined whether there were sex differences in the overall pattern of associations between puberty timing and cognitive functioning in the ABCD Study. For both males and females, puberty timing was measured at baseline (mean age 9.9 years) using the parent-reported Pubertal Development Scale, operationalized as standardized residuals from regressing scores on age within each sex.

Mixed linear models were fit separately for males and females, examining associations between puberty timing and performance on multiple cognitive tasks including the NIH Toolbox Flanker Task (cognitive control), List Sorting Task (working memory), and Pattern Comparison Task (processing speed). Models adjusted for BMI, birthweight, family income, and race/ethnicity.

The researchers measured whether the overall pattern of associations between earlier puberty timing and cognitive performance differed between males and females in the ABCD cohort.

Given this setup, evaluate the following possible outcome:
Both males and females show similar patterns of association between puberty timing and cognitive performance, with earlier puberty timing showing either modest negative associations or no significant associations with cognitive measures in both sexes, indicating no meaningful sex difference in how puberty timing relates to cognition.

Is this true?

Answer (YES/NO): YES